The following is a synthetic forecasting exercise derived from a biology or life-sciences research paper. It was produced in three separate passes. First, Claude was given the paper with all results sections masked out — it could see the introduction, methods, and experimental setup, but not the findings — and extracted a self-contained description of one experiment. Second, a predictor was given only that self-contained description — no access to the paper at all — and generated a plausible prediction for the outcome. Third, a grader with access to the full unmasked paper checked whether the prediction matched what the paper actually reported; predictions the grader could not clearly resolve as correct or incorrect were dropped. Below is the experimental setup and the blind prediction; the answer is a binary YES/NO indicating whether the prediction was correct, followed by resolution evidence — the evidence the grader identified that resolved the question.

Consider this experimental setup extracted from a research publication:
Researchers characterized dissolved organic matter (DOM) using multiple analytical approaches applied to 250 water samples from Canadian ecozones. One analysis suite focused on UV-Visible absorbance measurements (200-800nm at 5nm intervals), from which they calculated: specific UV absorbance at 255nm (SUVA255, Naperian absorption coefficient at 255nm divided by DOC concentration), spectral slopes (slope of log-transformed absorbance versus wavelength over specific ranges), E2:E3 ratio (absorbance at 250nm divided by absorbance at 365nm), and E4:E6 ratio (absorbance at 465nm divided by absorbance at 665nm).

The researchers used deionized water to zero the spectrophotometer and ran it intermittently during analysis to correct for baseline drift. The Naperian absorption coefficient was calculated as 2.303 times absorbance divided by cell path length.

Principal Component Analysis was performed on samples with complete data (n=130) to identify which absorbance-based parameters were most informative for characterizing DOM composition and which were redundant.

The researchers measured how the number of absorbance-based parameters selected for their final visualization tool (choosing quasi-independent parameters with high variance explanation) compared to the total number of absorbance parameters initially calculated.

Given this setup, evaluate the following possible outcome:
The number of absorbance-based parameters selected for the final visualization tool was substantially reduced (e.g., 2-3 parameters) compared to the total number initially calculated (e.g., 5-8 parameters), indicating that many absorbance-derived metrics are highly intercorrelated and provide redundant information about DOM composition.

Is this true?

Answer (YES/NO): YES